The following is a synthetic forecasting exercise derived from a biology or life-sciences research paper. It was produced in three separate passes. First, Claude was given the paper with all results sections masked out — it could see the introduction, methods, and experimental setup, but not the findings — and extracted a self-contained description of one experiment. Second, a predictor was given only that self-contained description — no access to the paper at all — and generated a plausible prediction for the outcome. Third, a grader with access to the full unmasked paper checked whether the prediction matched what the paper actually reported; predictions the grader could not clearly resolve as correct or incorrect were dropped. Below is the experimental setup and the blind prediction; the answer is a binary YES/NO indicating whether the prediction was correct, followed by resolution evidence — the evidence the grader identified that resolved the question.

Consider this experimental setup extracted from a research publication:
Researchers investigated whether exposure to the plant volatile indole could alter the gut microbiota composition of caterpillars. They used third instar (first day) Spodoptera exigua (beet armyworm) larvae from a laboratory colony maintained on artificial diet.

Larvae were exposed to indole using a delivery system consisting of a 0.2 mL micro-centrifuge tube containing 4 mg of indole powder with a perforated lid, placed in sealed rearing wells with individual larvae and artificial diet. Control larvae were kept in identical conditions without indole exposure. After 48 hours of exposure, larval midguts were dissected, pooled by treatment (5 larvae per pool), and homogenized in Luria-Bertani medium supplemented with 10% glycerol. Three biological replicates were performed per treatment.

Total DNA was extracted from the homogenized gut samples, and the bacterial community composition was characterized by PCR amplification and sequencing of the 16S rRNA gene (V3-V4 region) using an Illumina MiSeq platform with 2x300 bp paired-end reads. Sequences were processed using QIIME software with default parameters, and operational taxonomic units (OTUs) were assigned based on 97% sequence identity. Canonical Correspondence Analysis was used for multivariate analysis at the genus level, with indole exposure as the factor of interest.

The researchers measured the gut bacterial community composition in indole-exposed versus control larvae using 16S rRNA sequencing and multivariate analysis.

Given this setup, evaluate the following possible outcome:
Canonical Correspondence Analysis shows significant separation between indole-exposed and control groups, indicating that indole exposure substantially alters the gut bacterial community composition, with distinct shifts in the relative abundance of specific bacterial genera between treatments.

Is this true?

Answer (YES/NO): YES